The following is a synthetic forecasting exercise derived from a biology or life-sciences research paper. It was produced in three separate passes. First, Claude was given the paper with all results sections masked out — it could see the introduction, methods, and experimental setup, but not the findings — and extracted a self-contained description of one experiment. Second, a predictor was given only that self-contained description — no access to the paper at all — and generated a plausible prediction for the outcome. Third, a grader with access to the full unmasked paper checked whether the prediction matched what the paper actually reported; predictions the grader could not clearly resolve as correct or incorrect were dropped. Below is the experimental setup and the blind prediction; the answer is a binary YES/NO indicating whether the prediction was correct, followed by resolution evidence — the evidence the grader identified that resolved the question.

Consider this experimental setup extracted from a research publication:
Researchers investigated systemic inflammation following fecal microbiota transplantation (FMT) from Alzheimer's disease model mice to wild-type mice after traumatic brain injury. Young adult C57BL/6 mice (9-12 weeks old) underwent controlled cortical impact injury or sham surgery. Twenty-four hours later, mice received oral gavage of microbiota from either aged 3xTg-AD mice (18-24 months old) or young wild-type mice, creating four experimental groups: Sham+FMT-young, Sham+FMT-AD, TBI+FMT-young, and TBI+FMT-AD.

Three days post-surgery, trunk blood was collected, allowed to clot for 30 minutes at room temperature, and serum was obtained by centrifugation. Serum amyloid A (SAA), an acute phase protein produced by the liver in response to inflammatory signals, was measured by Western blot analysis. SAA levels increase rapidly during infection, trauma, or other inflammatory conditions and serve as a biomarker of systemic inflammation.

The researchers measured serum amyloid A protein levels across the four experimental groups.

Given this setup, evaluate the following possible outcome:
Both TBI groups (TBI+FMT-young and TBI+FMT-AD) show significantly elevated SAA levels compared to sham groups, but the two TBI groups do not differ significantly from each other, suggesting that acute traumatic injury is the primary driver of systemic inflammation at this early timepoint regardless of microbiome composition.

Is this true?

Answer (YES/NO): YES